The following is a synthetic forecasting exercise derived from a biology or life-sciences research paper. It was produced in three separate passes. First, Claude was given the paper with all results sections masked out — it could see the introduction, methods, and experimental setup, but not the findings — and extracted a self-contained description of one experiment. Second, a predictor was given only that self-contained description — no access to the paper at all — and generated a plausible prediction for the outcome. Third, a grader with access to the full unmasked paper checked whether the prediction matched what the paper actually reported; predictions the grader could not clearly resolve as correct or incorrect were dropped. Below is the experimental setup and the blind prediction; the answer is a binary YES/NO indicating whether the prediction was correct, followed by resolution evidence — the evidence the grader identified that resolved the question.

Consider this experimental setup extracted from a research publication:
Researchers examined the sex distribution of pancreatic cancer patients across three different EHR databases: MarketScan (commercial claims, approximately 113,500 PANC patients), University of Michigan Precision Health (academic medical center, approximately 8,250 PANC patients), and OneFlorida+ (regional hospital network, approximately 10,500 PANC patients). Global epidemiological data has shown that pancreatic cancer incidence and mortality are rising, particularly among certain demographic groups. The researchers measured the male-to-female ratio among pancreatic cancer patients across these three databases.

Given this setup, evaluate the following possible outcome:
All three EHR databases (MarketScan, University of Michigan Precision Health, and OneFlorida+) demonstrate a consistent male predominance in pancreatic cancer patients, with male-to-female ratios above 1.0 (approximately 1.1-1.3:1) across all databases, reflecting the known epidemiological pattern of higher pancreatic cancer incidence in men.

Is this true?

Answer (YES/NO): NO